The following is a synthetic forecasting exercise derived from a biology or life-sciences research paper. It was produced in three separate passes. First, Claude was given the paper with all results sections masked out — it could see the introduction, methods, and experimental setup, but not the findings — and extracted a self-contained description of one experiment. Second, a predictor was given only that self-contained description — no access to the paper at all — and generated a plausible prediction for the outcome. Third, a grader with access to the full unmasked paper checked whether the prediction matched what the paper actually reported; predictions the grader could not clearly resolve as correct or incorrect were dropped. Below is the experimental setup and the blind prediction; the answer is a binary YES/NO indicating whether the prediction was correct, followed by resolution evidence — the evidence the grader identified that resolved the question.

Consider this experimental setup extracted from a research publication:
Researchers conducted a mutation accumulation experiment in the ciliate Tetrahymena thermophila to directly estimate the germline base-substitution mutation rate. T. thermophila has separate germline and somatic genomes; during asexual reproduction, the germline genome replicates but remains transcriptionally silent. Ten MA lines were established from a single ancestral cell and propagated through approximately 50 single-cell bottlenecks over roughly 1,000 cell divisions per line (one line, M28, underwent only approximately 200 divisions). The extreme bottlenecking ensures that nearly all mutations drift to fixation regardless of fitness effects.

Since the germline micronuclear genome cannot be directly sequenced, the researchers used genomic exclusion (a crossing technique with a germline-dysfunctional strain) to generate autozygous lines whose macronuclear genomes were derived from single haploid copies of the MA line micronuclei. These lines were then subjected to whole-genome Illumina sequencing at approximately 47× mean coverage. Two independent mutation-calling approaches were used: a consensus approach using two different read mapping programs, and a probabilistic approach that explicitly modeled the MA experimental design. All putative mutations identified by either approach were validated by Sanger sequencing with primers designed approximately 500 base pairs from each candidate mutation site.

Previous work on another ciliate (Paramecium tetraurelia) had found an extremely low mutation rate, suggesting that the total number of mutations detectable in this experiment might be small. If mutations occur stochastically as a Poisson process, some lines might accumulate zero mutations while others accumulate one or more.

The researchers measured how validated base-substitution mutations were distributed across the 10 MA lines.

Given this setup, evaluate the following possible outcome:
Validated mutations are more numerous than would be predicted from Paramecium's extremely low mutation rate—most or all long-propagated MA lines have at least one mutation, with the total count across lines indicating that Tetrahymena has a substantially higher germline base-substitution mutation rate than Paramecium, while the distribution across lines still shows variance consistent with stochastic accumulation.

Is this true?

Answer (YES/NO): NO